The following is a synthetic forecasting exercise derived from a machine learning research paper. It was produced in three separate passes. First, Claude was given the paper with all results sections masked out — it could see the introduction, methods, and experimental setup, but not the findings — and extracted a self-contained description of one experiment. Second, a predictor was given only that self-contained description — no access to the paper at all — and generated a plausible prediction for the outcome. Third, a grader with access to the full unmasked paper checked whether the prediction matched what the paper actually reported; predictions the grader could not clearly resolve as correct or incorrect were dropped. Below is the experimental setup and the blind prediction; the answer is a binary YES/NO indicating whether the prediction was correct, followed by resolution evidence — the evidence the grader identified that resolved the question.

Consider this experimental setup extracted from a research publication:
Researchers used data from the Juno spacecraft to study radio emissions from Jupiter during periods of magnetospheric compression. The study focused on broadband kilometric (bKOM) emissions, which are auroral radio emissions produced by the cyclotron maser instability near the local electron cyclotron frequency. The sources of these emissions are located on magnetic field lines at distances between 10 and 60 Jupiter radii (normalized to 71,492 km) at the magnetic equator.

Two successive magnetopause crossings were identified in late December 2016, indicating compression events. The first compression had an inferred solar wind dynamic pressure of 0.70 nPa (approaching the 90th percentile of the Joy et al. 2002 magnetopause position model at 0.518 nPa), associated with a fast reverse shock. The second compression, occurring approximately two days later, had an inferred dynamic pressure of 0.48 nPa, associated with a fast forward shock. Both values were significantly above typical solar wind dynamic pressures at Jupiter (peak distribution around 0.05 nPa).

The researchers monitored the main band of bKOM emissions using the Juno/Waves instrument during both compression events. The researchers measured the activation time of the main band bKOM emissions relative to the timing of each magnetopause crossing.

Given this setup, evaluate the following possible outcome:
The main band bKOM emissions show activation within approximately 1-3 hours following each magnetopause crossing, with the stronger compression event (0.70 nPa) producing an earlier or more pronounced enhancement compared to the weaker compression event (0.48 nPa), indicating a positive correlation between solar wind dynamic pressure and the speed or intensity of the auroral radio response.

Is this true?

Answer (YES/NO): NO